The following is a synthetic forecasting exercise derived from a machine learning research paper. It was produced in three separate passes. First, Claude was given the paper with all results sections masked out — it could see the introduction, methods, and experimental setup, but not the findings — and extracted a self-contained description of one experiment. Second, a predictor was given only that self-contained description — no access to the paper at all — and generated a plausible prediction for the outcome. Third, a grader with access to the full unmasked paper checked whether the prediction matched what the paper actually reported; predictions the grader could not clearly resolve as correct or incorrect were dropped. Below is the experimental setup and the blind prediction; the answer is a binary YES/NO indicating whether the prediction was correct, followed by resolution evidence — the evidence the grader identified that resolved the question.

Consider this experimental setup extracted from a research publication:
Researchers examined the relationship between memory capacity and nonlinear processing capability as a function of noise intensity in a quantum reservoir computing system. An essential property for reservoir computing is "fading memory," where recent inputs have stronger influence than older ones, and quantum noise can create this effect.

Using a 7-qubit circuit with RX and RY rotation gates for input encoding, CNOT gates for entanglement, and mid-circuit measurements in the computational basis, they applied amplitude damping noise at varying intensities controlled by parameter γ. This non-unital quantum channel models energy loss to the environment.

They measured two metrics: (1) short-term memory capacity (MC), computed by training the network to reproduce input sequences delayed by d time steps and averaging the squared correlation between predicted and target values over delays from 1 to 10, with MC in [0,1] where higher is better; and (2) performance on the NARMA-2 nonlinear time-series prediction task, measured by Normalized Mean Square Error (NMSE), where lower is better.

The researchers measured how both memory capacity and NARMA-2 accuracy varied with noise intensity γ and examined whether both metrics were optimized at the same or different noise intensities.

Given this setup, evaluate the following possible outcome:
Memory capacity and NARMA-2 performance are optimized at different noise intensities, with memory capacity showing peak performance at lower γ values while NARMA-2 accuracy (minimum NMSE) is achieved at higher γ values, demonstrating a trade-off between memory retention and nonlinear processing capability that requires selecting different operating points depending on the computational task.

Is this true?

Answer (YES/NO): NO